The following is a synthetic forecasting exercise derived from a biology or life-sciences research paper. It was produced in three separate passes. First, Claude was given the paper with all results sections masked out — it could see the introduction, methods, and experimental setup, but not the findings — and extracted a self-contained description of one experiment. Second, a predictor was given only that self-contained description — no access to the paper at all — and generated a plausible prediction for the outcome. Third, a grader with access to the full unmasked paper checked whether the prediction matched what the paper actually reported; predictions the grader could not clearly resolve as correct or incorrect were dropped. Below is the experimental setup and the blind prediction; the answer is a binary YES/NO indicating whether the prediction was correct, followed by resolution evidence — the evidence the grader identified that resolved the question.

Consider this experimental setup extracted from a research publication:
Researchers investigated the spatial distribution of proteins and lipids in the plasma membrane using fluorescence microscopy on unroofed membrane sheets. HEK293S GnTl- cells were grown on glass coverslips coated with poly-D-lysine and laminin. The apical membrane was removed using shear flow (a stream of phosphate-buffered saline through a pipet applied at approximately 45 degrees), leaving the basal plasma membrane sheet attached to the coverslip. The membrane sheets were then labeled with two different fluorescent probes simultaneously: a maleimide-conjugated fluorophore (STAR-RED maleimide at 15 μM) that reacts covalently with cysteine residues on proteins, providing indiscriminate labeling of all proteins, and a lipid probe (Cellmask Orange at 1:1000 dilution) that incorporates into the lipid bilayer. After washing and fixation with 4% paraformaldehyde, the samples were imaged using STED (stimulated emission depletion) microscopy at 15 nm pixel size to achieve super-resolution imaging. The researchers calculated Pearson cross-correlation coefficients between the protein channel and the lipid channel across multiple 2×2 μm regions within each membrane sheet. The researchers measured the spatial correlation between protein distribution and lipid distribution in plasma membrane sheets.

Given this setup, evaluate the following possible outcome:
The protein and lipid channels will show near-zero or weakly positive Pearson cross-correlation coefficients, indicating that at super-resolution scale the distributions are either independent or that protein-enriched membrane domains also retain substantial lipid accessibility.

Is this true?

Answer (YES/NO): NO